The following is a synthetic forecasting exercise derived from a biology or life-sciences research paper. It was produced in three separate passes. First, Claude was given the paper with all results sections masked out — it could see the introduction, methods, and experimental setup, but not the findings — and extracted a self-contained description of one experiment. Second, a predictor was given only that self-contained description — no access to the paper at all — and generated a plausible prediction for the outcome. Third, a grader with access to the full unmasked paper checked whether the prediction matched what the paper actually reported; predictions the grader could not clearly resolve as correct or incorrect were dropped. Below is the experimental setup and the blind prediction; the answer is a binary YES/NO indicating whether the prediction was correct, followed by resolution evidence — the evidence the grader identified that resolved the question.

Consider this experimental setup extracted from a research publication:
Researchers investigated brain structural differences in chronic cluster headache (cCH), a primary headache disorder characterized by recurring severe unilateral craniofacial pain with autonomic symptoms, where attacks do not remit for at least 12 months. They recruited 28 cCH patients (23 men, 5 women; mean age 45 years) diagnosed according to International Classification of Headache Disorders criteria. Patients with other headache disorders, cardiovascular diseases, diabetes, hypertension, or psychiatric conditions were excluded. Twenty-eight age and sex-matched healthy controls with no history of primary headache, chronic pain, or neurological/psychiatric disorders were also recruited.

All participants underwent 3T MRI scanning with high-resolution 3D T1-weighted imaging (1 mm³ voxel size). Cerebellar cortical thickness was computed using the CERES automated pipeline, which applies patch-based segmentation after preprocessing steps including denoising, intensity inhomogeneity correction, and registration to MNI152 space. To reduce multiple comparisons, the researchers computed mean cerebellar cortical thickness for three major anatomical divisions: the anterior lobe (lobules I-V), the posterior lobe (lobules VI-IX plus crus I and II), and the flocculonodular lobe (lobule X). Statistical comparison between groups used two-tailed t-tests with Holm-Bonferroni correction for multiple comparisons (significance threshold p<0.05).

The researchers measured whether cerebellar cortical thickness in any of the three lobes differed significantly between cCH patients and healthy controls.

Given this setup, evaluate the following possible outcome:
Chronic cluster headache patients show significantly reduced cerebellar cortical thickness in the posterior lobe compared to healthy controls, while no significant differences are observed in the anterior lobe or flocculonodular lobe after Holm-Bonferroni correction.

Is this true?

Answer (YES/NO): NO